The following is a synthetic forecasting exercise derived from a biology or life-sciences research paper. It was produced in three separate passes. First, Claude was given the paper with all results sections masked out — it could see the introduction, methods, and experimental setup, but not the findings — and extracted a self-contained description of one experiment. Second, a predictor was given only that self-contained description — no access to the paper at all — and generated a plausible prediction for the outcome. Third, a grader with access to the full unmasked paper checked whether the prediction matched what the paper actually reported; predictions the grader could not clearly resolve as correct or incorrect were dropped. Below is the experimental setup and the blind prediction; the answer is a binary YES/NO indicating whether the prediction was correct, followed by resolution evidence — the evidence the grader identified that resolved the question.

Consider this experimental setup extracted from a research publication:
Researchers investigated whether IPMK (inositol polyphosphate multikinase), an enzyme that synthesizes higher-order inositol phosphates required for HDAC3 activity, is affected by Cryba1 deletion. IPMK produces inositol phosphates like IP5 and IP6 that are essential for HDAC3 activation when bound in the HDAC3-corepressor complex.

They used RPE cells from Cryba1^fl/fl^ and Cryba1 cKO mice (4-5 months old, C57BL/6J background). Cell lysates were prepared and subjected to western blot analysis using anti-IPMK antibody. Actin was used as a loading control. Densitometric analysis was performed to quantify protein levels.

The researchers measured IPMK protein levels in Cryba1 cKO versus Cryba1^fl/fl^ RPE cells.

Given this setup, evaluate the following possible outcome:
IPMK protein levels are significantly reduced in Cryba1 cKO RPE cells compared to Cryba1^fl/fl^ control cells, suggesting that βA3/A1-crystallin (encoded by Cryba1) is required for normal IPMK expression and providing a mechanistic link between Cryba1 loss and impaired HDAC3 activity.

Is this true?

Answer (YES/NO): YES